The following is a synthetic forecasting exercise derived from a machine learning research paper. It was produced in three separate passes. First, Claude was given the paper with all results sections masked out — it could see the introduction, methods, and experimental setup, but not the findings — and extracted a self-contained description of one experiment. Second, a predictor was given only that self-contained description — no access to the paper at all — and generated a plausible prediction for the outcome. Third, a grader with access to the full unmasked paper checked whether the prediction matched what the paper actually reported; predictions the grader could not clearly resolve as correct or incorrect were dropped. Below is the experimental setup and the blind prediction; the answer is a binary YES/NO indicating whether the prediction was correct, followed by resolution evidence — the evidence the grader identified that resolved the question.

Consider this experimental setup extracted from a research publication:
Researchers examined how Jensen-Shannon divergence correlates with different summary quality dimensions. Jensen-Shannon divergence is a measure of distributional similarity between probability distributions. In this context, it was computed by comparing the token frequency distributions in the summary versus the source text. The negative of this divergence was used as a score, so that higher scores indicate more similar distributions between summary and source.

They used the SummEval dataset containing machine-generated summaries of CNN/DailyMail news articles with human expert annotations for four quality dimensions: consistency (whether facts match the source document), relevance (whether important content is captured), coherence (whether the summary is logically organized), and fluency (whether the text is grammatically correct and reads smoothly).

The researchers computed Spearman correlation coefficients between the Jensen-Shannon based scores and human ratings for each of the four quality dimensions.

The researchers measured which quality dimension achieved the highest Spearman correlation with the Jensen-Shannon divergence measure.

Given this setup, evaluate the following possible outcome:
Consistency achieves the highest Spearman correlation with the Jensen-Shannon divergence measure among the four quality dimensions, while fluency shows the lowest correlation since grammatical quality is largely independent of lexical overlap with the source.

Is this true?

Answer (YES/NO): NO